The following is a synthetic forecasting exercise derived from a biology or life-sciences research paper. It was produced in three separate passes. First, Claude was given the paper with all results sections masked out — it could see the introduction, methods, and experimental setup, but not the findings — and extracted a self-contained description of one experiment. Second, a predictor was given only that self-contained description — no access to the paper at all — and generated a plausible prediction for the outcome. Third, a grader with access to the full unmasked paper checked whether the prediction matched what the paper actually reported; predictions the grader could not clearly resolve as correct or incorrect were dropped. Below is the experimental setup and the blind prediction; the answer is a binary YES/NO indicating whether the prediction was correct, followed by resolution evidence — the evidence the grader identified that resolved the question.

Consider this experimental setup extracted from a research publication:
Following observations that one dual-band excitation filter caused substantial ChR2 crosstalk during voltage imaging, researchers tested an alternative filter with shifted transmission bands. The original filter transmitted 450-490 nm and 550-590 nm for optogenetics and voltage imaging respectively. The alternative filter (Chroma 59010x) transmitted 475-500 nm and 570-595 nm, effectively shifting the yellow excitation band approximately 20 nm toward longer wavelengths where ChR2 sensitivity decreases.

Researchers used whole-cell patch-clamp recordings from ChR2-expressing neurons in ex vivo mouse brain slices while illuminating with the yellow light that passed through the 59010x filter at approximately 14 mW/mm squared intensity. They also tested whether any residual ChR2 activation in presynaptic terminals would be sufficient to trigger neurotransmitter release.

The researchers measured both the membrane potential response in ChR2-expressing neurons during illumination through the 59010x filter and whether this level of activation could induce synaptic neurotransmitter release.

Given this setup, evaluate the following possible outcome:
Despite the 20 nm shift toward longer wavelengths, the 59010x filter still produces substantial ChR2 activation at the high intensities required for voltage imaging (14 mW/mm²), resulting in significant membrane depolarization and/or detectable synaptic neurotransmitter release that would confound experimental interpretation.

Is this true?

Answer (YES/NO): NO